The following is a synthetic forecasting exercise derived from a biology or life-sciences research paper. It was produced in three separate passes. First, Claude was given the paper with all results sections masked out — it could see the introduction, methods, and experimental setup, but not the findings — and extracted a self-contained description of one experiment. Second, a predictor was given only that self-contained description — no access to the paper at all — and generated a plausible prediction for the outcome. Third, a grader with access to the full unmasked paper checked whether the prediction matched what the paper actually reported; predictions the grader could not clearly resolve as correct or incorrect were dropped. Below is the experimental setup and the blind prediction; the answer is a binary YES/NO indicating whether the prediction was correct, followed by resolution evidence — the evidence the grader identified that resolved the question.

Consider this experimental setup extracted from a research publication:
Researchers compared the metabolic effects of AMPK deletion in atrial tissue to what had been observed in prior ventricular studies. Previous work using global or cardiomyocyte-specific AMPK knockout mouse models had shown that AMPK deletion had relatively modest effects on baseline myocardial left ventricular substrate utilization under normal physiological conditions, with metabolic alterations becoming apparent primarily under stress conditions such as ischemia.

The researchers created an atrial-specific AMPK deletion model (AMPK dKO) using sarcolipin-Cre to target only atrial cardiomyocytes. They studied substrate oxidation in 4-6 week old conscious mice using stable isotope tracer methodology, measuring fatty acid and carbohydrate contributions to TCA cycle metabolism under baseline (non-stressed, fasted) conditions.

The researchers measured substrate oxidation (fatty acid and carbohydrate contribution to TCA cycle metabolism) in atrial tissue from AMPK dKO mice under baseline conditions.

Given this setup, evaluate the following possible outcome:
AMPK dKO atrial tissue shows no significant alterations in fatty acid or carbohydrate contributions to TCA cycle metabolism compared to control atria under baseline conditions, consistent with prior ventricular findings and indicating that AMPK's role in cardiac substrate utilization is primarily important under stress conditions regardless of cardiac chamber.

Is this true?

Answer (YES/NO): NO